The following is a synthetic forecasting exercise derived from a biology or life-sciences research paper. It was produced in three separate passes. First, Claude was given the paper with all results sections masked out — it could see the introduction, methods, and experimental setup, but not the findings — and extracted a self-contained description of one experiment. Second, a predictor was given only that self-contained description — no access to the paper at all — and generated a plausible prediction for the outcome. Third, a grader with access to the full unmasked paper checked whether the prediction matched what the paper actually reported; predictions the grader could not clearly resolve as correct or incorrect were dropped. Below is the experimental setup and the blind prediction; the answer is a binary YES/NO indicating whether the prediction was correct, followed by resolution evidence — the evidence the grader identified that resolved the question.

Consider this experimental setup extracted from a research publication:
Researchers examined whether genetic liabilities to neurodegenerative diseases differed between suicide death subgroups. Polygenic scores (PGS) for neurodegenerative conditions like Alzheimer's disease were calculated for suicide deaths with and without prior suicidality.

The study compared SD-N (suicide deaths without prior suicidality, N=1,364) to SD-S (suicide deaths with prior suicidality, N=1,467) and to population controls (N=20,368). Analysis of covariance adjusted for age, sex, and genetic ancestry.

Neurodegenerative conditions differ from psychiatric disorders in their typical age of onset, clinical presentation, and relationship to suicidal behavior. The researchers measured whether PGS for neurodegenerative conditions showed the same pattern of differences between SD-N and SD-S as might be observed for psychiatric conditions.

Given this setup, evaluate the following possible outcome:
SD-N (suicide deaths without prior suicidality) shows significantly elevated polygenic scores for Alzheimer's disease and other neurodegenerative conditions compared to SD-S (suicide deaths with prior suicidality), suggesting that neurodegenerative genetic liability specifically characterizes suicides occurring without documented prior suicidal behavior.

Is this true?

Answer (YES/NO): NO